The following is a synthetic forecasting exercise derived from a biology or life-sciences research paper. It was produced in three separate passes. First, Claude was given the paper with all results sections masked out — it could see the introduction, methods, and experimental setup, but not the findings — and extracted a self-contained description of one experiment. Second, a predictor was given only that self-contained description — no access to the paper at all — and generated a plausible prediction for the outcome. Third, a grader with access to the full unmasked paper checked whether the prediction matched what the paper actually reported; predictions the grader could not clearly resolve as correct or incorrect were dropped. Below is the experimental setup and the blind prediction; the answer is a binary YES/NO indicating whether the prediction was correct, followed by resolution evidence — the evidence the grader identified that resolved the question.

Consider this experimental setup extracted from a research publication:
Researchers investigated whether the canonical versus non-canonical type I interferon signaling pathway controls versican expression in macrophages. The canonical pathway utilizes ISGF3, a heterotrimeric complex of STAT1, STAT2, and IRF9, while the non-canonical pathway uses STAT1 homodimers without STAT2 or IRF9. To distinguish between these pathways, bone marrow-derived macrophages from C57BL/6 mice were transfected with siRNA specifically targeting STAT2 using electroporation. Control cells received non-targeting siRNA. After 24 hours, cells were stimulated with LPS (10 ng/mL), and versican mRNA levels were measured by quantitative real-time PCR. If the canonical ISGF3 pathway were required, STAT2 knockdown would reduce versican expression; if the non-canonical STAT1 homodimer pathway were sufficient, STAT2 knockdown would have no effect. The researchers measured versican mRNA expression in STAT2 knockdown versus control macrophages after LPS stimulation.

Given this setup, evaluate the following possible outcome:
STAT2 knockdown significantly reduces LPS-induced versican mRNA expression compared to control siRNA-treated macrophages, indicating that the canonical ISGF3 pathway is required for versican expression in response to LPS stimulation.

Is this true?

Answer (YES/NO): YES